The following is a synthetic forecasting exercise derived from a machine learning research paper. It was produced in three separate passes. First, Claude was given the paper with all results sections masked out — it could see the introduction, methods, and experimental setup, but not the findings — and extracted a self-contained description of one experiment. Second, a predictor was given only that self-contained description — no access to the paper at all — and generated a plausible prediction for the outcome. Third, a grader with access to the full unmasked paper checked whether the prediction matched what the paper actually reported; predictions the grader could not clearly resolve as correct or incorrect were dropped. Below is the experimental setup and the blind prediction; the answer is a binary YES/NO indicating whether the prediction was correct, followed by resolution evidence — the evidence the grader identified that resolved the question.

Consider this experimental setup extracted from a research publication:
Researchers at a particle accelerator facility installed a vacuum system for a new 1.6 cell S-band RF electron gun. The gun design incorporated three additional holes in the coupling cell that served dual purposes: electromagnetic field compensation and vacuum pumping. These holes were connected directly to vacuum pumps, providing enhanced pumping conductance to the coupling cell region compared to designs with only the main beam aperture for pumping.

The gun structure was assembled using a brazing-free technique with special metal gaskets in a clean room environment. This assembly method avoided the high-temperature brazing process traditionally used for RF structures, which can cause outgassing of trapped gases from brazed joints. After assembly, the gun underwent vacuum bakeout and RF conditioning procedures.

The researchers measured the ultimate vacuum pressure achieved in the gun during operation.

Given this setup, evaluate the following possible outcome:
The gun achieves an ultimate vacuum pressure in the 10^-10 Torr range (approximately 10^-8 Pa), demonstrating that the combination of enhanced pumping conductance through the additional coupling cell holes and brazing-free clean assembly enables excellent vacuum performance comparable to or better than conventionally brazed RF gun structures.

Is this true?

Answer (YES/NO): YES